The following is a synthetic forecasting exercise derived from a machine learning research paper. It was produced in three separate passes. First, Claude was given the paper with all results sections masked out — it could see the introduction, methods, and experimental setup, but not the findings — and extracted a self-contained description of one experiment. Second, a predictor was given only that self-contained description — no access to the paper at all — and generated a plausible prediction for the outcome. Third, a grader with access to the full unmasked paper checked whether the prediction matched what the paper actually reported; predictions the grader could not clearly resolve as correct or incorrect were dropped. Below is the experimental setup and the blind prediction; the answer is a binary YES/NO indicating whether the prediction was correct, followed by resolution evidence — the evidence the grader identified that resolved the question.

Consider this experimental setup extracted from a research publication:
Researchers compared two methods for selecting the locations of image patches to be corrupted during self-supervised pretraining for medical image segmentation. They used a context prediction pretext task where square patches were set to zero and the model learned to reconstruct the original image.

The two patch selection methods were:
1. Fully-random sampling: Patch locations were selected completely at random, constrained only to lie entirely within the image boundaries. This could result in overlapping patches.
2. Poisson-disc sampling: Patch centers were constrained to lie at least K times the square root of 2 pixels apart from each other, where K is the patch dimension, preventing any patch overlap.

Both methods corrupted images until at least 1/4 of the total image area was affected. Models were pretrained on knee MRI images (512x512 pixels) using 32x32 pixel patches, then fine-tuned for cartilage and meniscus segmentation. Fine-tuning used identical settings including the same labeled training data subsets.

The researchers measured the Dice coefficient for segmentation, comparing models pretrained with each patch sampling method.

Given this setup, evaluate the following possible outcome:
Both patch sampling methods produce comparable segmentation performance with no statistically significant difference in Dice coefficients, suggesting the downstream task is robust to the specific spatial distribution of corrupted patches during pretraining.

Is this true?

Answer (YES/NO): YES